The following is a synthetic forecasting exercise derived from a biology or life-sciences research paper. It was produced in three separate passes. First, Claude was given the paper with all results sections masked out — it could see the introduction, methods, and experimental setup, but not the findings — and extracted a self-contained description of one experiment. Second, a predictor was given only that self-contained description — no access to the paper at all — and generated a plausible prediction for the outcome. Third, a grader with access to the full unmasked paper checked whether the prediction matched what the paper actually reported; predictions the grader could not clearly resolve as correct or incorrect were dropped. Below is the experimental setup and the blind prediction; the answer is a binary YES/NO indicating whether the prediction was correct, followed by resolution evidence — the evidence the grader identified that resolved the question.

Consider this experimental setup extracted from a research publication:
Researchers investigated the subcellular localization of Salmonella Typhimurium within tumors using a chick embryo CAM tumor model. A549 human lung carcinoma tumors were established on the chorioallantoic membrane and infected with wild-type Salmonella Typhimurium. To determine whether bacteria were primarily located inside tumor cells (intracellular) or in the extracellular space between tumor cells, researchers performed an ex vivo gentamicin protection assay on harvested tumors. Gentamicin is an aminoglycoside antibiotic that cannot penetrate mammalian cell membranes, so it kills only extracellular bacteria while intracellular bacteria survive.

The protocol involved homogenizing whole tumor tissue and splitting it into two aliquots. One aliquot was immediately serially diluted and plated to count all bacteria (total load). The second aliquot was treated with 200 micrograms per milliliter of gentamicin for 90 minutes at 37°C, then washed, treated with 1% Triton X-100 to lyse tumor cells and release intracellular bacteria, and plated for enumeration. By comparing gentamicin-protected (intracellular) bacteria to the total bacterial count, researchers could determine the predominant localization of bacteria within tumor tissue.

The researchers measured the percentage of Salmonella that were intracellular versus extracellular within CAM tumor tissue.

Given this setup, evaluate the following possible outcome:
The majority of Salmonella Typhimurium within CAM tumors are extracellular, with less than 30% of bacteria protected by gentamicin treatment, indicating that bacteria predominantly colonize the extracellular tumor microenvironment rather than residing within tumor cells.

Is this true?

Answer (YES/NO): YES